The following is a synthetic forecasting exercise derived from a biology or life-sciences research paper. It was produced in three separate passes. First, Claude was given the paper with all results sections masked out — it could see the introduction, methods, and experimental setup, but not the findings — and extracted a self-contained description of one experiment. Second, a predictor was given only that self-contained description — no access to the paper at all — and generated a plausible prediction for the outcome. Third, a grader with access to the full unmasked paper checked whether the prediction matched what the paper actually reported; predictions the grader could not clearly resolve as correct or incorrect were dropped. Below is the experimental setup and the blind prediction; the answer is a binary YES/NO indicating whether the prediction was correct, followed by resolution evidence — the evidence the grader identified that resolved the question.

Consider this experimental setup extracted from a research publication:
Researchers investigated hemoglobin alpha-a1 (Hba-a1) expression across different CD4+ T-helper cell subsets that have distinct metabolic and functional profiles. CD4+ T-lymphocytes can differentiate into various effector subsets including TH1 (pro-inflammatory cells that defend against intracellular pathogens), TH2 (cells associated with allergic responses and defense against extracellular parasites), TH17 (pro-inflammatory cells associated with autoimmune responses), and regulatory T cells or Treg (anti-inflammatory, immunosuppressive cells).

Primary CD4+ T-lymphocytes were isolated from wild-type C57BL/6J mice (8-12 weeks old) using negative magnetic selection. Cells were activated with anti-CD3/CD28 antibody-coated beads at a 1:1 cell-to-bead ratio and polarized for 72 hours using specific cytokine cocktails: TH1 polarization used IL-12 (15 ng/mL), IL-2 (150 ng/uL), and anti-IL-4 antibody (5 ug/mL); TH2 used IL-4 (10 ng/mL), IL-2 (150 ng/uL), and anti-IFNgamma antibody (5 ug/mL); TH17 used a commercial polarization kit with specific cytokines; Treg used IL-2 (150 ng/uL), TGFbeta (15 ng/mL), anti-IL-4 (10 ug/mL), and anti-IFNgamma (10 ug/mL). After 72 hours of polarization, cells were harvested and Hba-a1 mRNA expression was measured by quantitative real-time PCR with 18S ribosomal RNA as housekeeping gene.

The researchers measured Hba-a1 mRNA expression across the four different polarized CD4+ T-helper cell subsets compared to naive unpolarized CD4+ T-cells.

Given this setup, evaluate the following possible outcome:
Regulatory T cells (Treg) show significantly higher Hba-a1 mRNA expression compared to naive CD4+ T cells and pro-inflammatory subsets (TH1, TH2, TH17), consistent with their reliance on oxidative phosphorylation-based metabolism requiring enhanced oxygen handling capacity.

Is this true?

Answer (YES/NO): YES